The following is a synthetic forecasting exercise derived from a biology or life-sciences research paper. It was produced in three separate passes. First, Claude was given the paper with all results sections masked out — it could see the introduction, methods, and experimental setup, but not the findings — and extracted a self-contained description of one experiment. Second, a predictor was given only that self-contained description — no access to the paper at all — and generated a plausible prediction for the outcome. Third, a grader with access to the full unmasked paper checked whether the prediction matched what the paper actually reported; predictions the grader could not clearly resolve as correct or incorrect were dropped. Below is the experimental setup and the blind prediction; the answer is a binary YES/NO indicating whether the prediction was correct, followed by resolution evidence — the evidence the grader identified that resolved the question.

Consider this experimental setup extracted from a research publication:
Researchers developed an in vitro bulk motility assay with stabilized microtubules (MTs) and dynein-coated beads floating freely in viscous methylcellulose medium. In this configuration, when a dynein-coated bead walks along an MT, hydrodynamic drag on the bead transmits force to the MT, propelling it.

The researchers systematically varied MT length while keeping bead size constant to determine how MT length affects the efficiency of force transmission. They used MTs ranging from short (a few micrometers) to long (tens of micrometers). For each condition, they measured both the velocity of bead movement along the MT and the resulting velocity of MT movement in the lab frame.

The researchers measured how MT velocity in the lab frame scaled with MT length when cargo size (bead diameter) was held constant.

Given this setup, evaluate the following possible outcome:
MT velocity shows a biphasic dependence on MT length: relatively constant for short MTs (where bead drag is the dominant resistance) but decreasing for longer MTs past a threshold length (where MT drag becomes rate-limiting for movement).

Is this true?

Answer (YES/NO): NO